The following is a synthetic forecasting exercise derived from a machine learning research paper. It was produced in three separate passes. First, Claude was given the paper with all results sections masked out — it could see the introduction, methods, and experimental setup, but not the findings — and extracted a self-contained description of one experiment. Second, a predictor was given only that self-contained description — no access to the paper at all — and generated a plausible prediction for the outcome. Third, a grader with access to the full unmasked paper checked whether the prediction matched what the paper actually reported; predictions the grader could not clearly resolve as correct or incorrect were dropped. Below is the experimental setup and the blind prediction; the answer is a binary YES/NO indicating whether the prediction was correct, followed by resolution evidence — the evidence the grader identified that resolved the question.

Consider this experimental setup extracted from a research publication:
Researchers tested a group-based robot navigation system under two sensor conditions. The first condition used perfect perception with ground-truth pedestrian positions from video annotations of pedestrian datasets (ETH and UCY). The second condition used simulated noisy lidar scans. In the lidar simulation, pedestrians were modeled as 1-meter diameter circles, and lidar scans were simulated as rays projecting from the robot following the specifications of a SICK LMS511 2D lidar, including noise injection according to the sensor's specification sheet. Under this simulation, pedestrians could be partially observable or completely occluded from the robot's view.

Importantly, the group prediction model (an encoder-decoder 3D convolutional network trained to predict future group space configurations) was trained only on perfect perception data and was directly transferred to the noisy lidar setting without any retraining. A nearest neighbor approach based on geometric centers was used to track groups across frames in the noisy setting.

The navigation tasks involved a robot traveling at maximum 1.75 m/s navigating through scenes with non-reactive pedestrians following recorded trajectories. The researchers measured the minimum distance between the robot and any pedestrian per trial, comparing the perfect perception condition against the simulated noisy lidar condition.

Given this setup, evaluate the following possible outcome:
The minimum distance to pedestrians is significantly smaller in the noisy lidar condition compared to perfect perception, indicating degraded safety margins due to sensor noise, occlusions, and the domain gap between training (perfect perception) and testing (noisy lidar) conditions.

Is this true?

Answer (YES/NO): NO